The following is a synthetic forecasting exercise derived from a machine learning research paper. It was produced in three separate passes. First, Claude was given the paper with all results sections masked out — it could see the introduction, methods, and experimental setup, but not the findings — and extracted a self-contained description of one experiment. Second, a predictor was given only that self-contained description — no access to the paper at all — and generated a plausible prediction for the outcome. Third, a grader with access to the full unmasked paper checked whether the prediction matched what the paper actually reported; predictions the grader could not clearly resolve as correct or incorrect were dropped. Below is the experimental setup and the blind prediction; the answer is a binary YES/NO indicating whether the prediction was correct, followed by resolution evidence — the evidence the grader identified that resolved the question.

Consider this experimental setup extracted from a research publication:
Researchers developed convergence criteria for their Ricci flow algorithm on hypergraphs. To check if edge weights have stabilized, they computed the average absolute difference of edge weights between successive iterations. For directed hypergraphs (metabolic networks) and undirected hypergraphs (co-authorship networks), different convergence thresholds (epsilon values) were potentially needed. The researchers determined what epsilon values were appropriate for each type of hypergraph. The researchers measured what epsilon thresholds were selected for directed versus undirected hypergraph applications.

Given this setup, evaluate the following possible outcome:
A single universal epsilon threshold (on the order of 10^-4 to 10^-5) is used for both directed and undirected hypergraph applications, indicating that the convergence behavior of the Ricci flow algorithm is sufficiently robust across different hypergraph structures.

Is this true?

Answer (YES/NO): NO